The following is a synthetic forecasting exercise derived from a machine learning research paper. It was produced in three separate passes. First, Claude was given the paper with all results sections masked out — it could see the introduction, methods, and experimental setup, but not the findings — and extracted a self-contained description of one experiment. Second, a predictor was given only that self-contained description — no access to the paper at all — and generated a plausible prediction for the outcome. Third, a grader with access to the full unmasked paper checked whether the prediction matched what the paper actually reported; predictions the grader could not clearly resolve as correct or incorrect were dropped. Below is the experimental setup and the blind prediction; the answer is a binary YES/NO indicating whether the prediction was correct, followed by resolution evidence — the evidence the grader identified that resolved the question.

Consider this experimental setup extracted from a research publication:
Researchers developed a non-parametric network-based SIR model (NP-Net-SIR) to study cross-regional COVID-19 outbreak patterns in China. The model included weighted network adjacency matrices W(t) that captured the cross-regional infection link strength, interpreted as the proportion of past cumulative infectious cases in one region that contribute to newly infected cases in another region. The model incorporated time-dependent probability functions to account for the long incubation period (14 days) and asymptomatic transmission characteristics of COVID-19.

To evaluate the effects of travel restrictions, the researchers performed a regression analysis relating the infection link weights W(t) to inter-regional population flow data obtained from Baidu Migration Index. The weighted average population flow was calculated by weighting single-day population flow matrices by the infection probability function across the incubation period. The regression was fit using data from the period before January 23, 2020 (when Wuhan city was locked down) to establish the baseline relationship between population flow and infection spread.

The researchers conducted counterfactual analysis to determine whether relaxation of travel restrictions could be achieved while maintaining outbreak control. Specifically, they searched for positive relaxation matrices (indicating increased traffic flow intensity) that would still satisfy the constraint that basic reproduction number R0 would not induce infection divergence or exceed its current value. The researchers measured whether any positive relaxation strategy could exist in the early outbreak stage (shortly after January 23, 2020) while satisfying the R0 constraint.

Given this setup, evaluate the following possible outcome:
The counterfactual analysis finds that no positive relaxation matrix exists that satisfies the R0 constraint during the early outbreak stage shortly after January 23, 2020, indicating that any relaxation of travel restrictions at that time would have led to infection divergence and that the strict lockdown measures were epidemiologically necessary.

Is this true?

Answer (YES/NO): NO